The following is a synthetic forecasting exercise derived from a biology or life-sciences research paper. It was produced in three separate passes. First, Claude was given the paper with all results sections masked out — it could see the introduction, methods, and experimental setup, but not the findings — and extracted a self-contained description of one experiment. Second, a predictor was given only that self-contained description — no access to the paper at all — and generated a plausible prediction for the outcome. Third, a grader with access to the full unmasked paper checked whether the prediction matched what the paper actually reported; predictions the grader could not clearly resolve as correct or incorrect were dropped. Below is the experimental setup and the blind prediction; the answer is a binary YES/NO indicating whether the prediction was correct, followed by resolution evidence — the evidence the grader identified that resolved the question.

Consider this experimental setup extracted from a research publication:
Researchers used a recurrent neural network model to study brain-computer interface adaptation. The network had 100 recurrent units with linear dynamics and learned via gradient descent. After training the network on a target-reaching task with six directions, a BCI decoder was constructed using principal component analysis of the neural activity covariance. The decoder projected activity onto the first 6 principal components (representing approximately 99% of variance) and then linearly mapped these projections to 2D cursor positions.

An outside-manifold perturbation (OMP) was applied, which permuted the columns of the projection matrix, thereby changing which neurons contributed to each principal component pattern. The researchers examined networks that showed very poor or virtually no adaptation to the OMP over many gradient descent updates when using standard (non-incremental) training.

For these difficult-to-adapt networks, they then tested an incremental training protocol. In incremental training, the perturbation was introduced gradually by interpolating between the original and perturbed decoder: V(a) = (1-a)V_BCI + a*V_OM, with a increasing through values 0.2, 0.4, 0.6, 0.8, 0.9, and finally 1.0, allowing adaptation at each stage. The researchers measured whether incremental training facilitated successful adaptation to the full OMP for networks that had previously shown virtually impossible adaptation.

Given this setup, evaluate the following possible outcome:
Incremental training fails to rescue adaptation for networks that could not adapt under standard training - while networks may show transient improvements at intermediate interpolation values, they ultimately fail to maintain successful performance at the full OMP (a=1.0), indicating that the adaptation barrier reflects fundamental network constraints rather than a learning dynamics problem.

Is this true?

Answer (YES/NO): NO